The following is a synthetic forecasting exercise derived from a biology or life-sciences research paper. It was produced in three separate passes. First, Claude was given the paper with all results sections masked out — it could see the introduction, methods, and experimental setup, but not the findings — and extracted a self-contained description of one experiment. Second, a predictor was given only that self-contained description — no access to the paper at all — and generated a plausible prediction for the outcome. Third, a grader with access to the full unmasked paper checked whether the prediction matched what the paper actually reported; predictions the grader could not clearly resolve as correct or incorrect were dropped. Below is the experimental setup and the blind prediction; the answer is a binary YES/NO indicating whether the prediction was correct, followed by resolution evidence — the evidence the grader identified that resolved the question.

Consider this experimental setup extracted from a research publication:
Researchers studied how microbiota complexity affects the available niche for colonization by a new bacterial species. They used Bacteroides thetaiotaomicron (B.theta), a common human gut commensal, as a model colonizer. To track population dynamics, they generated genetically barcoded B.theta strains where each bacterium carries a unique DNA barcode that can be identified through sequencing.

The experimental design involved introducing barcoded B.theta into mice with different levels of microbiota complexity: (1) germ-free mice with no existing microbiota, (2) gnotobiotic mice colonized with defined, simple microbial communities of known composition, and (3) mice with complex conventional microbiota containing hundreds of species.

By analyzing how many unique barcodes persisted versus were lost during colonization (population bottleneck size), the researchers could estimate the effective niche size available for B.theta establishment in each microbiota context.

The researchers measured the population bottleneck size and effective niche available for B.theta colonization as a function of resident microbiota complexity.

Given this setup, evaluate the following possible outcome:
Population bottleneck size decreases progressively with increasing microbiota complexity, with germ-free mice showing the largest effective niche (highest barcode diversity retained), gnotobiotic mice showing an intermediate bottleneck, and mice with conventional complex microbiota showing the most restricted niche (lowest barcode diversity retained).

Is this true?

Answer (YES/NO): NO